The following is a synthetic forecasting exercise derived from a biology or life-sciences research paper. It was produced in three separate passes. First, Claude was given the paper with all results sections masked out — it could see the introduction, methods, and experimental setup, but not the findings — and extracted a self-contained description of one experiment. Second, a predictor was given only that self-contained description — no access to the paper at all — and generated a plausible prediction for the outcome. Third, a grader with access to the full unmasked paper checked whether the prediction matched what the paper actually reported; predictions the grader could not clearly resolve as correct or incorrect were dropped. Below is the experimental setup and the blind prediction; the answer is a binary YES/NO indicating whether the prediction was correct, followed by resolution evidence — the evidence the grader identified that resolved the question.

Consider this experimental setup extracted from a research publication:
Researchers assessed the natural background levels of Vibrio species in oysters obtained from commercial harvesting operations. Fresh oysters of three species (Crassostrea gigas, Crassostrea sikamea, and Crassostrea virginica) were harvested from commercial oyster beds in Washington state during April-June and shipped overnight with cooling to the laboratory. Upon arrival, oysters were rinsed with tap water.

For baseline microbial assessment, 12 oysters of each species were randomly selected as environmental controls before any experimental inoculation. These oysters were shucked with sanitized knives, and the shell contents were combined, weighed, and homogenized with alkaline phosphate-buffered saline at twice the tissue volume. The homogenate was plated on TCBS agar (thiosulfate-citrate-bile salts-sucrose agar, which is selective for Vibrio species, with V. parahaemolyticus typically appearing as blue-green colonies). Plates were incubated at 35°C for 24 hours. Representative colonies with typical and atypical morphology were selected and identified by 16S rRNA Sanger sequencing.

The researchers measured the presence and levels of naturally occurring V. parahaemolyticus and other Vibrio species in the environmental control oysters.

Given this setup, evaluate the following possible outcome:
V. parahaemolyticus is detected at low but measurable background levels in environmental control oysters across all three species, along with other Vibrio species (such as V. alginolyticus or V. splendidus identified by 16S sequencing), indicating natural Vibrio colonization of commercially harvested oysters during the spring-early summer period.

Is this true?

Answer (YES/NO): NO